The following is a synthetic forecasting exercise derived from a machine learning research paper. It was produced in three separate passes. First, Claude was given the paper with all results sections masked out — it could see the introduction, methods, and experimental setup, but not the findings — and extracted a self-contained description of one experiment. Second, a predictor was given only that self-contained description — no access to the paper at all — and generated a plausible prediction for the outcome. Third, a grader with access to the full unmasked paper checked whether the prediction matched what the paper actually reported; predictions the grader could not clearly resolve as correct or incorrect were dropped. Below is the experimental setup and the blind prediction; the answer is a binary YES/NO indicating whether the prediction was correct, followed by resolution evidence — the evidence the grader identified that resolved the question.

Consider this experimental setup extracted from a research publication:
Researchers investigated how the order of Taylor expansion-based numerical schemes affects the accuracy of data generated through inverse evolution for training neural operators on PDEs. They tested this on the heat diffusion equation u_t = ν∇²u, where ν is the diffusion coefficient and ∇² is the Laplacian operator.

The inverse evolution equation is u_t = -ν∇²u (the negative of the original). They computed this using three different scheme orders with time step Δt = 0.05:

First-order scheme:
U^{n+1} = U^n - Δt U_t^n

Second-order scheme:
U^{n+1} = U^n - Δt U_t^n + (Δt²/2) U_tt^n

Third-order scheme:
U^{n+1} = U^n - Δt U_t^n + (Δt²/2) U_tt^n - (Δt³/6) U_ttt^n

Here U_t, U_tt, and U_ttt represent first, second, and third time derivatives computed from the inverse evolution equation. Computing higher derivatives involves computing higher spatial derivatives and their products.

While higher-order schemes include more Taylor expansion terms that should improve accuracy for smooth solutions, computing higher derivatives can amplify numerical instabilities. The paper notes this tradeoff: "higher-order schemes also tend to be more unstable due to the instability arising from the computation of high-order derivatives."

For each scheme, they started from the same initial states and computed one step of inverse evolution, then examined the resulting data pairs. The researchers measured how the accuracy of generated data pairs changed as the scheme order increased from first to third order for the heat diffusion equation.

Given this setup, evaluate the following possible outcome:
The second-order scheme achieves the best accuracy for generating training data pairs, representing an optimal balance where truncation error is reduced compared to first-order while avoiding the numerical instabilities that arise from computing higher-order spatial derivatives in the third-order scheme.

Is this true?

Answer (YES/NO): NO